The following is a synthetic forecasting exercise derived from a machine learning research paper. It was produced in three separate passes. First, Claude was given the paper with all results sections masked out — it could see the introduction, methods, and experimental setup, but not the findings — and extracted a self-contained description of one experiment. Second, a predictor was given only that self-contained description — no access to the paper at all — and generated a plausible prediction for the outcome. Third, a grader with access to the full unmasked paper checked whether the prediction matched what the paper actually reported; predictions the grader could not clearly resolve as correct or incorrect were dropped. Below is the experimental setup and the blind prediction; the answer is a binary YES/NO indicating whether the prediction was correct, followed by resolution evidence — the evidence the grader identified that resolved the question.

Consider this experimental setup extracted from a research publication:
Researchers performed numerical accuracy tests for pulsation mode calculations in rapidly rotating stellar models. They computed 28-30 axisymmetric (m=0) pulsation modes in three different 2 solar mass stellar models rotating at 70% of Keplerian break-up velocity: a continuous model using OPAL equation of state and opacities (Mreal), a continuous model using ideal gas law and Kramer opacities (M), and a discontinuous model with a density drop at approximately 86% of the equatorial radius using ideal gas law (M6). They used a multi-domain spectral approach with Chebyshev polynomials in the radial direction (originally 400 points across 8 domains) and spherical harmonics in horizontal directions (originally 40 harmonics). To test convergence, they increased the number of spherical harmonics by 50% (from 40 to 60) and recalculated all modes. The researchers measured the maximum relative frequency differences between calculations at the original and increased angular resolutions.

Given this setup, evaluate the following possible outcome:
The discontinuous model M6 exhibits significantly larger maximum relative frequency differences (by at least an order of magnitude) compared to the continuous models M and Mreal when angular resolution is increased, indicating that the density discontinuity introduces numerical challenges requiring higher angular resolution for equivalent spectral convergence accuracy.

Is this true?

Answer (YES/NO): YES